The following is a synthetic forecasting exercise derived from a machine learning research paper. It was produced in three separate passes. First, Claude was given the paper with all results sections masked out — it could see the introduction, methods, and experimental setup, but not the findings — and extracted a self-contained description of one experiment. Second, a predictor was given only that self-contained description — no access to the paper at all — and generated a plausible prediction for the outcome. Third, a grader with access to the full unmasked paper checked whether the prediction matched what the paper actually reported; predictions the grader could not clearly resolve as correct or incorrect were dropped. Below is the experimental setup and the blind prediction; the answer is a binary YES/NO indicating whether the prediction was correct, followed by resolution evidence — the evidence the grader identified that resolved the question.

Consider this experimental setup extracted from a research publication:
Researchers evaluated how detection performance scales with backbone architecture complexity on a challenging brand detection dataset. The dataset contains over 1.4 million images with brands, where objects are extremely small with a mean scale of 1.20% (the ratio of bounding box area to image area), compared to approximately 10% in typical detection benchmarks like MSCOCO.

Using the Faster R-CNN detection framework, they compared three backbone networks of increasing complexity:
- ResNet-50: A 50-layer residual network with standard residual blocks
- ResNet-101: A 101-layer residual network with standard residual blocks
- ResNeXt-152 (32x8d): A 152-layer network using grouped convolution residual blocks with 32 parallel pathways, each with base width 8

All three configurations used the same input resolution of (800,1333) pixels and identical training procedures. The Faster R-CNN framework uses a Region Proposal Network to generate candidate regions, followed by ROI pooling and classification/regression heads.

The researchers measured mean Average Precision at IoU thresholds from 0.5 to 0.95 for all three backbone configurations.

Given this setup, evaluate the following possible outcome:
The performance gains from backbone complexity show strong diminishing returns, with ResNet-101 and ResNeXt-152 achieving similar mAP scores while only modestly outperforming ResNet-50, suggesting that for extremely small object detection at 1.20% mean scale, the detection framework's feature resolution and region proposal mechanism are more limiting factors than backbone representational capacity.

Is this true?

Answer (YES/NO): NO